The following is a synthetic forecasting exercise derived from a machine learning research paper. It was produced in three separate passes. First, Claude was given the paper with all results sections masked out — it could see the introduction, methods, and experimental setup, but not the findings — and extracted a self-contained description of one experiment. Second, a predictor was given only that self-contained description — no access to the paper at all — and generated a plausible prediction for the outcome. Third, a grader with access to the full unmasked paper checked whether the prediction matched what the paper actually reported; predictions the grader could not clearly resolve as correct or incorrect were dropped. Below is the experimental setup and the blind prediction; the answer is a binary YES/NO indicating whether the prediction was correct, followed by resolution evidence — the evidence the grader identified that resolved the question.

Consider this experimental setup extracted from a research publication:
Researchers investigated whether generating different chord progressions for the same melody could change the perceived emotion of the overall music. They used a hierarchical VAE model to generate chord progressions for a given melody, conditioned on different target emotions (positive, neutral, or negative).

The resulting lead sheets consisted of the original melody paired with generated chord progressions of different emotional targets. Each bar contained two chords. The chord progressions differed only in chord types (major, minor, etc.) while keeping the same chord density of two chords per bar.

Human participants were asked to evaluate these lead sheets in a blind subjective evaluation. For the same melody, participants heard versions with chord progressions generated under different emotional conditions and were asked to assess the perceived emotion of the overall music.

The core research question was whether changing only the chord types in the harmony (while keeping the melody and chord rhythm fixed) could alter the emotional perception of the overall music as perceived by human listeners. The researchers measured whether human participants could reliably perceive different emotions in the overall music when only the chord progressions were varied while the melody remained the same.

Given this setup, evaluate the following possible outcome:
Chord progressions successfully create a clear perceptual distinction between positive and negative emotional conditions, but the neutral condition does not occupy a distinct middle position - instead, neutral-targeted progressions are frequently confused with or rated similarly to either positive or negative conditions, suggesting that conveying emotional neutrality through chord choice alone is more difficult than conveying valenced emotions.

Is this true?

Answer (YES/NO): NO